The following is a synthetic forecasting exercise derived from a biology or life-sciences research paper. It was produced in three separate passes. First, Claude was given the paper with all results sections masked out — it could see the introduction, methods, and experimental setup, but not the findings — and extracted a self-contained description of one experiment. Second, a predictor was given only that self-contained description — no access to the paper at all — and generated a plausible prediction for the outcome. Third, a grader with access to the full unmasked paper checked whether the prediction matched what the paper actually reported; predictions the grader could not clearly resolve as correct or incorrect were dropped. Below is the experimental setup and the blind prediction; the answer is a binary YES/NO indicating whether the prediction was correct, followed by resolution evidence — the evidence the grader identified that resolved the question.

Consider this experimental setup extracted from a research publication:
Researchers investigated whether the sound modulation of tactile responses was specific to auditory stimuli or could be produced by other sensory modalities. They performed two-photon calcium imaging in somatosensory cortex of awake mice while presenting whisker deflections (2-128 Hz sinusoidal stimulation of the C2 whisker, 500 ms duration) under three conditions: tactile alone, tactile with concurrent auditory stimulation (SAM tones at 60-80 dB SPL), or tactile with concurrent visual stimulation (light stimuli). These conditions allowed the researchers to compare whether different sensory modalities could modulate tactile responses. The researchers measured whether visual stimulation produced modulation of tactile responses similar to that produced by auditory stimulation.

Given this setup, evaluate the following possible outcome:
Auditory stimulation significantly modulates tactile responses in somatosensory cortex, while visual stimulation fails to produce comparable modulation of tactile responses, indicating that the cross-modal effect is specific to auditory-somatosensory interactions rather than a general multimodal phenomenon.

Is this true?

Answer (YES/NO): YES